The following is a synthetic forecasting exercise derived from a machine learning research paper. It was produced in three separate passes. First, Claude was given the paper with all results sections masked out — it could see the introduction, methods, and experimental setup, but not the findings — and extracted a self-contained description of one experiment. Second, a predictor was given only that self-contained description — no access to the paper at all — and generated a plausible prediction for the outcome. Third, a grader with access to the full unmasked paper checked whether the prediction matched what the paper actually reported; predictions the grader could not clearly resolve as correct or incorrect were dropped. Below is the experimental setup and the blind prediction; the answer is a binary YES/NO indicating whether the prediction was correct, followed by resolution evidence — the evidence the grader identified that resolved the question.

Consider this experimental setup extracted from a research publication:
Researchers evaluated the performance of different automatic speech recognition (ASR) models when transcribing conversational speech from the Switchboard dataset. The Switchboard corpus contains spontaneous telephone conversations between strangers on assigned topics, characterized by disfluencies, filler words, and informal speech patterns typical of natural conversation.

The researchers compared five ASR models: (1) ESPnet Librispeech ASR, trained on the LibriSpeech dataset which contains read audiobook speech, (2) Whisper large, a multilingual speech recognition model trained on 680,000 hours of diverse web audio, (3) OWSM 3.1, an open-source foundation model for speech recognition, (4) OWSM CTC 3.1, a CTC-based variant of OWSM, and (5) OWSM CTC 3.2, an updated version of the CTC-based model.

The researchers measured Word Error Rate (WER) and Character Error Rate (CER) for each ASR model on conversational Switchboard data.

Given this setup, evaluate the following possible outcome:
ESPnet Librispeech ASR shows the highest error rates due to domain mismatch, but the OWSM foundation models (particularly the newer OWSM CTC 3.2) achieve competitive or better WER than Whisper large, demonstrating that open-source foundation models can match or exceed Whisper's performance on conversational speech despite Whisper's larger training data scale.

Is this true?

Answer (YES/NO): YES